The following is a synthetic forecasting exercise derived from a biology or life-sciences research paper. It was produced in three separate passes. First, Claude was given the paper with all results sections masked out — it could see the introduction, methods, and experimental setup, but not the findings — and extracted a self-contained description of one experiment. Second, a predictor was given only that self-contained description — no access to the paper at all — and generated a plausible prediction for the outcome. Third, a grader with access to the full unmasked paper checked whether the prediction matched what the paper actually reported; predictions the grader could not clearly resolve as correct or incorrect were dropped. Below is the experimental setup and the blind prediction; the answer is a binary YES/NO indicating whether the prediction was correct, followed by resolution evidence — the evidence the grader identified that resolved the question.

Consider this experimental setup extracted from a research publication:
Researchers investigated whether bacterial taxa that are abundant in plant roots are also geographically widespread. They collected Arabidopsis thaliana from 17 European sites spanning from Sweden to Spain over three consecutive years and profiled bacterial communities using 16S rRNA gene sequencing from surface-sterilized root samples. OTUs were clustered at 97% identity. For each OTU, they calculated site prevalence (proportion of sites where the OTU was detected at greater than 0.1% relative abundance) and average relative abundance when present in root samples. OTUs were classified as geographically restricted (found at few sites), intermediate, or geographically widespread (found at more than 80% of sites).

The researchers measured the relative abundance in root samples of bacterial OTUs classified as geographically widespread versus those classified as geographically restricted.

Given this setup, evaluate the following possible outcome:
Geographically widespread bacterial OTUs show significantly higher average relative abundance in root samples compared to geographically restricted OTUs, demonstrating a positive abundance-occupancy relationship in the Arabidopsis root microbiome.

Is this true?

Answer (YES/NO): YES